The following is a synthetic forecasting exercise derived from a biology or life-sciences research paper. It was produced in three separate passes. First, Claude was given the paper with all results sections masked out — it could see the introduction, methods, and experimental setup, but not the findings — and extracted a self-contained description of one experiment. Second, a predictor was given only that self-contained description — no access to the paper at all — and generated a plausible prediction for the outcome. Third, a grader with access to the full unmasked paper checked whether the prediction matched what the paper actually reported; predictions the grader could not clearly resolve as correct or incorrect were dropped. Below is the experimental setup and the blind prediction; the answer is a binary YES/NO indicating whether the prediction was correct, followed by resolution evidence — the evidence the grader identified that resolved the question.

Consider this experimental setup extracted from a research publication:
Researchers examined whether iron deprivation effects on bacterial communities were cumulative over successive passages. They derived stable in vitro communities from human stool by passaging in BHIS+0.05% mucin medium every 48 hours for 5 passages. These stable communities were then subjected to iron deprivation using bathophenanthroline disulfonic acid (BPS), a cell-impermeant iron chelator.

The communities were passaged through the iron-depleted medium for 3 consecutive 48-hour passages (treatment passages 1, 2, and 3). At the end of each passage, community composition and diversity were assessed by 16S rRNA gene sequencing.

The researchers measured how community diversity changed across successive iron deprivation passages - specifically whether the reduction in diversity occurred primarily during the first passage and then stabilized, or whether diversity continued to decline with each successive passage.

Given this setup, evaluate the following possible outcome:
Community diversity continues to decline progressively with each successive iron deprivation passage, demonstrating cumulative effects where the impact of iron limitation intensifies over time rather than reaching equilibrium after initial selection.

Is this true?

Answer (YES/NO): YES